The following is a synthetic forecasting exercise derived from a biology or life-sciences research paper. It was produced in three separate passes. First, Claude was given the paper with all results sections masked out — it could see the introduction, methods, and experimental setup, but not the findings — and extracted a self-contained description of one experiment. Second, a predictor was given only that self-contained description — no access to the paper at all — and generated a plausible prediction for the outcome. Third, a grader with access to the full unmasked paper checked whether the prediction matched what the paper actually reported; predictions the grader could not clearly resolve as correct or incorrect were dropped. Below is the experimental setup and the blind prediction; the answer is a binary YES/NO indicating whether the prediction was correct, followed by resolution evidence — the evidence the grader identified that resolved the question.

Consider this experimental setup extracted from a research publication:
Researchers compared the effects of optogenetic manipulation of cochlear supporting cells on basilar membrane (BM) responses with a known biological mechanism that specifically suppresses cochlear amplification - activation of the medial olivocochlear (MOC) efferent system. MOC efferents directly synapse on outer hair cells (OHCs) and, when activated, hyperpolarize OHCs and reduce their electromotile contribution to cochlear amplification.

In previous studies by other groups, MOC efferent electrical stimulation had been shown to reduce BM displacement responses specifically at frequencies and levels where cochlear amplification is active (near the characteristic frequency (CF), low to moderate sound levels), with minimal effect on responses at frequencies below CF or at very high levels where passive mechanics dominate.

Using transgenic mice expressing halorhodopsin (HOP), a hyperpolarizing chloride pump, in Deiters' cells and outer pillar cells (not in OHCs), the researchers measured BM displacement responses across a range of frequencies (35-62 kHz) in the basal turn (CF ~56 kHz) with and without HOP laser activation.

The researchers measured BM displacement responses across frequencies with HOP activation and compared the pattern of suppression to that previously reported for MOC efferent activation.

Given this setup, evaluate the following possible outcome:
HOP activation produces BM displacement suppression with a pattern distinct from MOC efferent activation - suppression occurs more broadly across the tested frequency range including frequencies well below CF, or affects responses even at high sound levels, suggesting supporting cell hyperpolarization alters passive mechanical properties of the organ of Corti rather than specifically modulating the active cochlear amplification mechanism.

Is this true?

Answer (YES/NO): YES